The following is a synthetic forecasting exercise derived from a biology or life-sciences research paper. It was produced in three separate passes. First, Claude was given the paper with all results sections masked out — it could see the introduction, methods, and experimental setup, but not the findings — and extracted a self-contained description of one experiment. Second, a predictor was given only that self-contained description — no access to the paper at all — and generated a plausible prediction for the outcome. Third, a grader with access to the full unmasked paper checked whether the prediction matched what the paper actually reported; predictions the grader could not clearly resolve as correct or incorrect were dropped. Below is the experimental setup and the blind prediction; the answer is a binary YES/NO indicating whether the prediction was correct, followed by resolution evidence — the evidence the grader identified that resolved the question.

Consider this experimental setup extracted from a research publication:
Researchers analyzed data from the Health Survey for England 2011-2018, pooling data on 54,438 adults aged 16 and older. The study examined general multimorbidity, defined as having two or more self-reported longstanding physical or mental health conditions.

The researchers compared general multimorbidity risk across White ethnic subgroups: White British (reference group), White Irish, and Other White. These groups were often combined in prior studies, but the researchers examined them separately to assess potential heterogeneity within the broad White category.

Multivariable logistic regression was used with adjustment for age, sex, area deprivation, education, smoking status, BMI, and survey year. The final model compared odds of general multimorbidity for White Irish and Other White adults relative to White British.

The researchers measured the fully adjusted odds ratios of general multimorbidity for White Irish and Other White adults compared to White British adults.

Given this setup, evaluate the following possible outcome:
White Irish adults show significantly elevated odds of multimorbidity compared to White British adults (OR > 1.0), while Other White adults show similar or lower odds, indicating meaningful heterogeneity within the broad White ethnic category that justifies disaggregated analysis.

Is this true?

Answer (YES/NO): NO